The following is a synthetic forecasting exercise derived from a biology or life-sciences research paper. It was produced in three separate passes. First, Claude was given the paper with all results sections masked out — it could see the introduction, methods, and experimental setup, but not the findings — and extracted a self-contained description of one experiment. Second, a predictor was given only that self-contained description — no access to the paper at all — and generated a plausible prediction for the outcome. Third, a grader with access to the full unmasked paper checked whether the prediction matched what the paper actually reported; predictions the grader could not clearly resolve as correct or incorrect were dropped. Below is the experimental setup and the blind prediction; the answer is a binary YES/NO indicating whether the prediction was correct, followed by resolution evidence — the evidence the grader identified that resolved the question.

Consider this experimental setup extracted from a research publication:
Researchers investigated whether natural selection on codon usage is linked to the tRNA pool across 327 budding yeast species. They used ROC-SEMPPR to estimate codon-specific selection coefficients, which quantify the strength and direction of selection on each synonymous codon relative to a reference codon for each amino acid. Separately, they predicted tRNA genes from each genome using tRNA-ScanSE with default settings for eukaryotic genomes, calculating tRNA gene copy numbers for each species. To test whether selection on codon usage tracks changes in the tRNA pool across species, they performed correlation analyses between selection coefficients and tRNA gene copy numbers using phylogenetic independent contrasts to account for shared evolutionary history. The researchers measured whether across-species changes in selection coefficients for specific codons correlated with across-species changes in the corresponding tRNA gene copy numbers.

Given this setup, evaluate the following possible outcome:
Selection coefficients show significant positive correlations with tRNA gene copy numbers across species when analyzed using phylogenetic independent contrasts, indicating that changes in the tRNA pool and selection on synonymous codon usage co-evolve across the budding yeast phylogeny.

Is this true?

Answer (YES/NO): YES